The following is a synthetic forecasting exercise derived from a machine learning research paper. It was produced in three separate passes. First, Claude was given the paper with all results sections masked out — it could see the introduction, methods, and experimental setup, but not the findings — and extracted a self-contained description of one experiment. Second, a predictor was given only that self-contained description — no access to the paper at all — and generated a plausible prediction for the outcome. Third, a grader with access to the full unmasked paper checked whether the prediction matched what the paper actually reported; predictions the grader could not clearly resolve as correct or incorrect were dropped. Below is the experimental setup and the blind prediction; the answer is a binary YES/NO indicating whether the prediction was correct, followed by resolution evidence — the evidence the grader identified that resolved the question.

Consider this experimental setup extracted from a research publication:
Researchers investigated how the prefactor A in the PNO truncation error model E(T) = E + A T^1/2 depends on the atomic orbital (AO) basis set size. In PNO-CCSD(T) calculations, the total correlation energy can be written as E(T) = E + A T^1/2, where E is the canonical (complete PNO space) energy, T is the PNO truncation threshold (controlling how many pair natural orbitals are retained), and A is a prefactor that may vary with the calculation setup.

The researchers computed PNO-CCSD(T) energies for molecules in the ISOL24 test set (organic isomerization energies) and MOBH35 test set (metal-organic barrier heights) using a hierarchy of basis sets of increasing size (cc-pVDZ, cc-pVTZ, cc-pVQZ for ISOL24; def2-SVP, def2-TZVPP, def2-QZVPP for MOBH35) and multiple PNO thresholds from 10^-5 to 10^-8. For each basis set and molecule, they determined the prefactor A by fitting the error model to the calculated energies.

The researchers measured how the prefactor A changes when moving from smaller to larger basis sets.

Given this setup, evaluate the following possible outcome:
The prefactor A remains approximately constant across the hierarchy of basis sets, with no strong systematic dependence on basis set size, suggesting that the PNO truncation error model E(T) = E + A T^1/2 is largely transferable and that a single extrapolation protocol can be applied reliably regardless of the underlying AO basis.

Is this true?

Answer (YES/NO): NO